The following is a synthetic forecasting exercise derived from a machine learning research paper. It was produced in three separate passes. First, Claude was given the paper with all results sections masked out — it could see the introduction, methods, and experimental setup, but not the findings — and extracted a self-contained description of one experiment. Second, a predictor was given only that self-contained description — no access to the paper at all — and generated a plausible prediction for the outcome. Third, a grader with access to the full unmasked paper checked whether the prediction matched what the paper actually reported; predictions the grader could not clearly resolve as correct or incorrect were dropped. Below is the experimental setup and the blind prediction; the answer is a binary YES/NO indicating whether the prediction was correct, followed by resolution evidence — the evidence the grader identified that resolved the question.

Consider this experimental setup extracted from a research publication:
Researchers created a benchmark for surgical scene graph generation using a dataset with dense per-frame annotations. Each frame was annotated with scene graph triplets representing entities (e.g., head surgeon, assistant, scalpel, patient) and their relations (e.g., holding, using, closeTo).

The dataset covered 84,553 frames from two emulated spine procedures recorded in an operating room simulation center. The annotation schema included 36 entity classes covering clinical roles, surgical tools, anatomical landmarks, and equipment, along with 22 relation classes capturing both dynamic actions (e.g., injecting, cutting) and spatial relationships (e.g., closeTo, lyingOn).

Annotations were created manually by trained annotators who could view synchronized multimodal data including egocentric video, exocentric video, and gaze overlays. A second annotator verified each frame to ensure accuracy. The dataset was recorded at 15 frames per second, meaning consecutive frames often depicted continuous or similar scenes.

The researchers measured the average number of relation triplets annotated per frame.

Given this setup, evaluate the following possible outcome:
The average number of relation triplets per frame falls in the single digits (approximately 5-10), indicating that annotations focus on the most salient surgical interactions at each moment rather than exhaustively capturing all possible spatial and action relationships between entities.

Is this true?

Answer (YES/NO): YES